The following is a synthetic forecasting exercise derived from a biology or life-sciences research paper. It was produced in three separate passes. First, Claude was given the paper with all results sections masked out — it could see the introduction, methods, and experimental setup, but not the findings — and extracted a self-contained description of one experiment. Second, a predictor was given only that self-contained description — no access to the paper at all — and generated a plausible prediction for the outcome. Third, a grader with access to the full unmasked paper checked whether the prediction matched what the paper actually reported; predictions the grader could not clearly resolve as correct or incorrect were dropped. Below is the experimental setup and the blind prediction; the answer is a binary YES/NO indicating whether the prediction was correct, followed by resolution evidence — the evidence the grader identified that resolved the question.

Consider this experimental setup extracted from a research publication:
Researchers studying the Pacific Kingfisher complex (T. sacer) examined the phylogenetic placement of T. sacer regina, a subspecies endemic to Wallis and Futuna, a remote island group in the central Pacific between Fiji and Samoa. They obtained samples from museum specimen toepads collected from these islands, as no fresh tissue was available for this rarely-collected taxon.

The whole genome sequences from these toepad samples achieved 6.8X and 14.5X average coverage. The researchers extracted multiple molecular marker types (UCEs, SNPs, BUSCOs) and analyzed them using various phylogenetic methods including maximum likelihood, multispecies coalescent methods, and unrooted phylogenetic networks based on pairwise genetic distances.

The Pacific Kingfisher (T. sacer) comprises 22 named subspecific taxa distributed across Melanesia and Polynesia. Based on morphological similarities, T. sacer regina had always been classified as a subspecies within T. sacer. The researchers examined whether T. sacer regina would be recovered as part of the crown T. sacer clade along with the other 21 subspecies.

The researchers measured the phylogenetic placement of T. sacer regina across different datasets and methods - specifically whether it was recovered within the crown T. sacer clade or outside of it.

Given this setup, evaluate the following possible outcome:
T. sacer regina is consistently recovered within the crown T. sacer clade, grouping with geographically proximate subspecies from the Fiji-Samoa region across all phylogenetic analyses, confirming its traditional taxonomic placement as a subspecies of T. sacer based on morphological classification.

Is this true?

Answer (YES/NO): NO